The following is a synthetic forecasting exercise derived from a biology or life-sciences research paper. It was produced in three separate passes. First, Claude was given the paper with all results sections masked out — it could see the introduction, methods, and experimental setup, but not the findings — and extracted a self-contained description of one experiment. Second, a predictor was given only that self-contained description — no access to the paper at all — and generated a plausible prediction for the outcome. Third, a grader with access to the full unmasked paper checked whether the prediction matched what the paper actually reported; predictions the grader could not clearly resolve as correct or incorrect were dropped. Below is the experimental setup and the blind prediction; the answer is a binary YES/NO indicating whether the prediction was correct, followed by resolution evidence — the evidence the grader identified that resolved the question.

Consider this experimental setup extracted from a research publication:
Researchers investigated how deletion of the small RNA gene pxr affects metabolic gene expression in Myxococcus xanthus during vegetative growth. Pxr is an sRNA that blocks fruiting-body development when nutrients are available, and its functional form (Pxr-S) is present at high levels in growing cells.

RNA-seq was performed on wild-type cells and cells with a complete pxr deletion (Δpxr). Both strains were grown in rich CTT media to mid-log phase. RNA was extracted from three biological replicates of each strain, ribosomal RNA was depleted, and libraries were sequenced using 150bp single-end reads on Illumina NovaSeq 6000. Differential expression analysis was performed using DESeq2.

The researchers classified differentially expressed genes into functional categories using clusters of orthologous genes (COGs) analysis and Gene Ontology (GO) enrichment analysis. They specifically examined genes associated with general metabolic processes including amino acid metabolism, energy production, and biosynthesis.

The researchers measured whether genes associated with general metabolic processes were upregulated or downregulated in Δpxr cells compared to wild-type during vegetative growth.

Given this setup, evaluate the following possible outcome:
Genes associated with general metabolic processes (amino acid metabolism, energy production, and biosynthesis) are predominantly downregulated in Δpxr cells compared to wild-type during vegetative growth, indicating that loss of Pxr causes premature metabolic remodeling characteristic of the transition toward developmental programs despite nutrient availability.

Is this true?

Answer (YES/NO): YES